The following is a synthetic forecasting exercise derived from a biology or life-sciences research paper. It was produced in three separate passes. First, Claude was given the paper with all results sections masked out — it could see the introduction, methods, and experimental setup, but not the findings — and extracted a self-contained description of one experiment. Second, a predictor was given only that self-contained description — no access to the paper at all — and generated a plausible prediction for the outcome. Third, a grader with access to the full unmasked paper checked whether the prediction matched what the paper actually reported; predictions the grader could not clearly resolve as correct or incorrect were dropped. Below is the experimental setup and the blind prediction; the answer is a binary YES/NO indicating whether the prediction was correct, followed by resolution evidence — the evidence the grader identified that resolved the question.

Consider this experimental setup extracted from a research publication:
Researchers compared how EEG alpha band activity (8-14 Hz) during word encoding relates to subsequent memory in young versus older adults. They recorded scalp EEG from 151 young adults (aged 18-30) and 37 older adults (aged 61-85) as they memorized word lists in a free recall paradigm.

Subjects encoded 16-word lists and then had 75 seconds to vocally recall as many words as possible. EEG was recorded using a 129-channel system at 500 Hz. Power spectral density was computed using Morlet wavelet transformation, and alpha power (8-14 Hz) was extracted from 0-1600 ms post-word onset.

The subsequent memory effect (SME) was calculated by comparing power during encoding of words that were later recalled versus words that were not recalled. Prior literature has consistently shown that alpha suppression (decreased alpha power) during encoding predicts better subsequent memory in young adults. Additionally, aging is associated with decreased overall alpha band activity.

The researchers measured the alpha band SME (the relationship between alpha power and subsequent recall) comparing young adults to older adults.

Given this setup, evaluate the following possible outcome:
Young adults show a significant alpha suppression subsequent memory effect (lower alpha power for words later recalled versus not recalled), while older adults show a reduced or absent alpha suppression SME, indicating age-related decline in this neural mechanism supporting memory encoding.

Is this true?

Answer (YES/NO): YES